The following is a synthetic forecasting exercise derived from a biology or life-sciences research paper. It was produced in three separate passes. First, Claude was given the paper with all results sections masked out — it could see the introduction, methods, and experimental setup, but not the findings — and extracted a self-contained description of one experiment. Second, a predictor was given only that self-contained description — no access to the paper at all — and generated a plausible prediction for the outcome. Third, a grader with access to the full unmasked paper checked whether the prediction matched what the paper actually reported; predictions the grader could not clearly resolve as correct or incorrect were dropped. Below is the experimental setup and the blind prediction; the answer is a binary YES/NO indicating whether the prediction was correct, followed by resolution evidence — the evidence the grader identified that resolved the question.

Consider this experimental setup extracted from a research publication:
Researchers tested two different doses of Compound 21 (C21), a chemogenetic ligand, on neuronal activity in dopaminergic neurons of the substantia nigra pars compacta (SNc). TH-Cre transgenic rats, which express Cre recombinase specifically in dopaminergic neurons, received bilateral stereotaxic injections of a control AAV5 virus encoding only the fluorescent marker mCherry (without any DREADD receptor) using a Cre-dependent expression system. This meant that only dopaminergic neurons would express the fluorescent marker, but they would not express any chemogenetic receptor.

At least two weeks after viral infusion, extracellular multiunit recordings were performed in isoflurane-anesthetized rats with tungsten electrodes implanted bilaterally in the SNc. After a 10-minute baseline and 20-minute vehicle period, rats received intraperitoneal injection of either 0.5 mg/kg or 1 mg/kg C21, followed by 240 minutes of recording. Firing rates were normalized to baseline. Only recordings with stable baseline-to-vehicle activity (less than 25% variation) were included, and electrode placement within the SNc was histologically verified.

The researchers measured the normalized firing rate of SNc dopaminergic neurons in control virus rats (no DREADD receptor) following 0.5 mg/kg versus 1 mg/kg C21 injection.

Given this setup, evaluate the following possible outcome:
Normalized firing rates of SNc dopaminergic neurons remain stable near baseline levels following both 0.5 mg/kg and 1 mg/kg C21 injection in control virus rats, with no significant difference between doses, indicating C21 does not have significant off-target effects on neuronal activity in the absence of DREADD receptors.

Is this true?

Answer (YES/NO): NO